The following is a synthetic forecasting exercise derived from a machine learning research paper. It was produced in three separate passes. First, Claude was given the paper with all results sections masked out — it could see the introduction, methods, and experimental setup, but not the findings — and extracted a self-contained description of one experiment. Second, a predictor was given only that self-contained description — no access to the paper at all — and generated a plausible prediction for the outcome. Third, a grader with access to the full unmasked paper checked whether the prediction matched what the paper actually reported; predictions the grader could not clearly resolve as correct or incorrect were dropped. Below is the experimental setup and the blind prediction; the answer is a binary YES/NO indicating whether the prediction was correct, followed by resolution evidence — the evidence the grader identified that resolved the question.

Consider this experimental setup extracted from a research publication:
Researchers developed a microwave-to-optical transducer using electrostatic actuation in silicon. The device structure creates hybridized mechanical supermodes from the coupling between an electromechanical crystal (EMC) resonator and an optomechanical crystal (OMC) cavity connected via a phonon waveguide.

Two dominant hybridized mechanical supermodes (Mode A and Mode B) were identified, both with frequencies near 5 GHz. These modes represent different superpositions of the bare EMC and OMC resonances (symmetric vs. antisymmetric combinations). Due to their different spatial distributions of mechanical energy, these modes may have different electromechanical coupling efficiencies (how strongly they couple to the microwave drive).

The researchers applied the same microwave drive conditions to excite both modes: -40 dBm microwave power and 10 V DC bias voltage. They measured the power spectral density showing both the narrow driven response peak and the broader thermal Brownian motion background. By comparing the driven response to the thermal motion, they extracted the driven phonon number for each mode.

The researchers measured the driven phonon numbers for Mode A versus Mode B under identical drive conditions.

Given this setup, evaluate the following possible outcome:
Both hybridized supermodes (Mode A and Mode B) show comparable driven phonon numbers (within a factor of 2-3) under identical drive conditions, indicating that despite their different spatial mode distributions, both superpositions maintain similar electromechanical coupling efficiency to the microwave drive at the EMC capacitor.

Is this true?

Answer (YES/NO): YES